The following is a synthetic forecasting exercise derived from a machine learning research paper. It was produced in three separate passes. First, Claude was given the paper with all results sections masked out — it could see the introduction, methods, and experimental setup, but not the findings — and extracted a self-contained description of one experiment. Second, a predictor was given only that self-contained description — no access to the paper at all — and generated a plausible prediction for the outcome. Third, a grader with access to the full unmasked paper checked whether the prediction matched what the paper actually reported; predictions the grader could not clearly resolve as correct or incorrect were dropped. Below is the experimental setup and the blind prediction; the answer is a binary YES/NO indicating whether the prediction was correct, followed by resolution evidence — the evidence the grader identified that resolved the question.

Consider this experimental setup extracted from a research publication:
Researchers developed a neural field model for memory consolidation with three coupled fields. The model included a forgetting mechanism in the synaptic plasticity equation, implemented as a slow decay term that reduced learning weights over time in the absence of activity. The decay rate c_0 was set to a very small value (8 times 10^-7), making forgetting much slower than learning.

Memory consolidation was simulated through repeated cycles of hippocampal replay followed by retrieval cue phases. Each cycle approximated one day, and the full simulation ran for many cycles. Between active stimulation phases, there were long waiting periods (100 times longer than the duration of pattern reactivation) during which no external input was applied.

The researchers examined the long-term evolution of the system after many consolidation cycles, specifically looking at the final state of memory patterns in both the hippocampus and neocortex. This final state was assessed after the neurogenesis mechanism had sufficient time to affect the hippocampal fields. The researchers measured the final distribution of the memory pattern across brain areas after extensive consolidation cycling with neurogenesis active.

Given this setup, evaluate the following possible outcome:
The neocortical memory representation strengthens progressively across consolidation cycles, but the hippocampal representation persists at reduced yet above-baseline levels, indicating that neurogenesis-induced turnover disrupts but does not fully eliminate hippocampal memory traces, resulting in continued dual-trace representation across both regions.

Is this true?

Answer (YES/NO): NO